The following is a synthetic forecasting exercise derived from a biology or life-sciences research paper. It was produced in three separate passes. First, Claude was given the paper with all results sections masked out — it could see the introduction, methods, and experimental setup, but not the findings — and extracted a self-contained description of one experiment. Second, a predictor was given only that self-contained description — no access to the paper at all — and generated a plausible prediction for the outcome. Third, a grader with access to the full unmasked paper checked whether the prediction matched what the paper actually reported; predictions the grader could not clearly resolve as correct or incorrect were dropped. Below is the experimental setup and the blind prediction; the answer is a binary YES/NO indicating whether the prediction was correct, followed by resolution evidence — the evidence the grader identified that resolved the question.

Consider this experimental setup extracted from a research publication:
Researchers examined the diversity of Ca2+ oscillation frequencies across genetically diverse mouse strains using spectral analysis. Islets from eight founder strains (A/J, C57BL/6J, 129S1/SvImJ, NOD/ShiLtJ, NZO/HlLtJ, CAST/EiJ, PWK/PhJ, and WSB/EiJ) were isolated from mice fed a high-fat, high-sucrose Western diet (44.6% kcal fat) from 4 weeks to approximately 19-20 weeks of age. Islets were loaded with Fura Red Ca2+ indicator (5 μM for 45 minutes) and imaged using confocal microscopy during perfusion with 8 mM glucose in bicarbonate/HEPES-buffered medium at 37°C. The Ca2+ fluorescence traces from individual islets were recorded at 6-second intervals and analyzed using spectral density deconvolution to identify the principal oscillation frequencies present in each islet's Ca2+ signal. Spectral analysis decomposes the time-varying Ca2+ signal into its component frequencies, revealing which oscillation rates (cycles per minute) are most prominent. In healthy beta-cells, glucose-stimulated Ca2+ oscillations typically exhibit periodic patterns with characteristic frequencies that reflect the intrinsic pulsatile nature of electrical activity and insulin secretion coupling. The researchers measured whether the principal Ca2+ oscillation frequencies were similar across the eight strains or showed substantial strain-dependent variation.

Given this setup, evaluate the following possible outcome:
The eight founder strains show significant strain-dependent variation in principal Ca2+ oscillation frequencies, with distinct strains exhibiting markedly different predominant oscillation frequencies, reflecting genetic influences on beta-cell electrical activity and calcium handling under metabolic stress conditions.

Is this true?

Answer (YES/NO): YES